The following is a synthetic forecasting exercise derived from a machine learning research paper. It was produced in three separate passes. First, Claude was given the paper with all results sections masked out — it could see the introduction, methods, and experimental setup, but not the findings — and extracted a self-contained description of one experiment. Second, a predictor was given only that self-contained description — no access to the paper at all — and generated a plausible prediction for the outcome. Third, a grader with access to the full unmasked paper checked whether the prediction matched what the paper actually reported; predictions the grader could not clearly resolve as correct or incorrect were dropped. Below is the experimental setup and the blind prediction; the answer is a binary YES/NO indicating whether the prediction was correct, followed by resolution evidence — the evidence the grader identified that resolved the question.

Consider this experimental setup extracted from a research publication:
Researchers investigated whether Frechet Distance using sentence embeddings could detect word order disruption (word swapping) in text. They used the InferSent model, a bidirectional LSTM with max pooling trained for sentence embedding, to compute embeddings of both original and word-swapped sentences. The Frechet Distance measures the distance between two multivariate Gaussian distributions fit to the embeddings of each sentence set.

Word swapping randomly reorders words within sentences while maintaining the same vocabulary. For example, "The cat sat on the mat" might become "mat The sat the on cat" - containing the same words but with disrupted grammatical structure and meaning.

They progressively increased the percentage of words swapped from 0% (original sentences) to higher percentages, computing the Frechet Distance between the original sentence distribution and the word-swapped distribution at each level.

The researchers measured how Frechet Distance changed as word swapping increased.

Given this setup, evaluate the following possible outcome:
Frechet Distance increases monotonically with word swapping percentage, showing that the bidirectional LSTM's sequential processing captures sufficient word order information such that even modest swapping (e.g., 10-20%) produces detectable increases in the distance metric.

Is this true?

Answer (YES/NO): NO